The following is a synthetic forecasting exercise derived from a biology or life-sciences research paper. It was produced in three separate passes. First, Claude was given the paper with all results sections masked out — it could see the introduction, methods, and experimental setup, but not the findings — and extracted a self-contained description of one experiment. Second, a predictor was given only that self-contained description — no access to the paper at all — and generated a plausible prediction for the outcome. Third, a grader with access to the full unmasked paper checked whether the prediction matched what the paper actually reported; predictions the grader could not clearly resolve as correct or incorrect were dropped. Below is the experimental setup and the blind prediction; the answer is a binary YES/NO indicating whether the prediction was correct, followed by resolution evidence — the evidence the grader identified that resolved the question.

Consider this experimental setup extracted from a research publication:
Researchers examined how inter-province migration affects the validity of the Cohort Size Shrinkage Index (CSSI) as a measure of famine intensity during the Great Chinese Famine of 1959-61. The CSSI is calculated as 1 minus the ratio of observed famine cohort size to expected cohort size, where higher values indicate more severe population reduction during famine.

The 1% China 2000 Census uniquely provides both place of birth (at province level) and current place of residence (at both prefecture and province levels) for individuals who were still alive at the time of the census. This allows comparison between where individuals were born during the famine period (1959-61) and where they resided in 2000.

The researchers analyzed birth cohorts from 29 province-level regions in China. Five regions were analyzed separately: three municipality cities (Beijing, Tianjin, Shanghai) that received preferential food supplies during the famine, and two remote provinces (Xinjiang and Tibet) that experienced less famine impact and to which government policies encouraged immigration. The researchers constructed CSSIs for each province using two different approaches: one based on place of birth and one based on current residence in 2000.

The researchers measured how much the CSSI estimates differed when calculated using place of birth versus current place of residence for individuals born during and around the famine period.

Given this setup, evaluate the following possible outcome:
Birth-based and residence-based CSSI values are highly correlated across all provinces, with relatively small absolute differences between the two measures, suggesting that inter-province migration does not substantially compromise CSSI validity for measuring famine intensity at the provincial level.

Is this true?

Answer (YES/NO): YES